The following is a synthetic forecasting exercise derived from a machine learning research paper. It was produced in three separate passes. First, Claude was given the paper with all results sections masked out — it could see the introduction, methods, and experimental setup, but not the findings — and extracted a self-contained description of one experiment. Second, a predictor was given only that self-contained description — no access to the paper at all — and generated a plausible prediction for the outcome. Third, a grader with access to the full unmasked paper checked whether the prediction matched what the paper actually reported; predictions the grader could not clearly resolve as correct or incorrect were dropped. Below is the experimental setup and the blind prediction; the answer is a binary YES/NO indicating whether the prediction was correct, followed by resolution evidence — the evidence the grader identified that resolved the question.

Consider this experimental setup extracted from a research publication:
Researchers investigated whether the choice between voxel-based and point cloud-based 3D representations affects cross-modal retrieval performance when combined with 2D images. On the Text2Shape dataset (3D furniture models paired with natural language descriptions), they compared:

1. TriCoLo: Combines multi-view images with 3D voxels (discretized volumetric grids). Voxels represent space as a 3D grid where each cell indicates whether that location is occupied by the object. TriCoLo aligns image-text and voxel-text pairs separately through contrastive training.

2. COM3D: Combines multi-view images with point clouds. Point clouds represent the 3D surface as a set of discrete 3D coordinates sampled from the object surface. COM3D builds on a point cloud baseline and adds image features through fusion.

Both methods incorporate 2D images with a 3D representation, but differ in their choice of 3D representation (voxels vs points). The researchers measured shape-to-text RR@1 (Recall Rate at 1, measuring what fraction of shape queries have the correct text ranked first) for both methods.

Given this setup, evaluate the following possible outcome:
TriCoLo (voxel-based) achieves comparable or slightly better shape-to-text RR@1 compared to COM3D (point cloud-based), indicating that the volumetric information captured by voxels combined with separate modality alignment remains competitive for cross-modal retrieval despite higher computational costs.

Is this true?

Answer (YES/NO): NO